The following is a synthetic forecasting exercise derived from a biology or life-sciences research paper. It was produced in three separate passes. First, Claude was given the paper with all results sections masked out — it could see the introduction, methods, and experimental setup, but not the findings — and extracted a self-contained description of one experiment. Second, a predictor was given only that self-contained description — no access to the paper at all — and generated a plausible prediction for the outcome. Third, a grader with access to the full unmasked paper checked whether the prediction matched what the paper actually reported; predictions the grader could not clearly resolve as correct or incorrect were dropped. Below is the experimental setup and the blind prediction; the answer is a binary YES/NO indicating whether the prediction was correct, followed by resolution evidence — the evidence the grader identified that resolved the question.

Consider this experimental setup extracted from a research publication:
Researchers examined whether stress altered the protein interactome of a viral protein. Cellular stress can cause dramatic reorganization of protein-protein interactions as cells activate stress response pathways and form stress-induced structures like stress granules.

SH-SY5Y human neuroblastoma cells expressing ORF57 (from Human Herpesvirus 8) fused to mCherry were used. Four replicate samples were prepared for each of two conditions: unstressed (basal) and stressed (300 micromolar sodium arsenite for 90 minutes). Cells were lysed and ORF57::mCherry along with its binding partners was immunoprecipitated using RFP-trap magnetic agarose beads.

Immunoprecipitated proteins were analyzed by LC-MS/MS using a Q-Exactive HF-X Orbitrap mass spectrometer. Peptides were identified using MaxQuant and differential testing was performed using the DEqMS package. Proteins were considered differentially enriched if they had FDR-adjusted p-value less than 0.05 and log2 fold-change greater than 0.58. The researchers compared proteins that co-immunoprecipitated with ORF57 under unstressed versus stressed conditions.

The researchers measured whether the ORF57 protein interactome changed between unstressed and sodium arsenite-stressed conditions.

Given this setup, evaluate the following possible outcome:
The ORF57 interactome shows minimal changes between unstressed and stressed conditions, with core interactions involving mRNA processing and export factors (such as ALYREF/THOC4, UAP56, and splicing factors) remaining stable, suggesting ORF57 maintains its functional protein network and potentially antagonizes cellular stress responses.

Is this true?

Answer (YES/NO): YES